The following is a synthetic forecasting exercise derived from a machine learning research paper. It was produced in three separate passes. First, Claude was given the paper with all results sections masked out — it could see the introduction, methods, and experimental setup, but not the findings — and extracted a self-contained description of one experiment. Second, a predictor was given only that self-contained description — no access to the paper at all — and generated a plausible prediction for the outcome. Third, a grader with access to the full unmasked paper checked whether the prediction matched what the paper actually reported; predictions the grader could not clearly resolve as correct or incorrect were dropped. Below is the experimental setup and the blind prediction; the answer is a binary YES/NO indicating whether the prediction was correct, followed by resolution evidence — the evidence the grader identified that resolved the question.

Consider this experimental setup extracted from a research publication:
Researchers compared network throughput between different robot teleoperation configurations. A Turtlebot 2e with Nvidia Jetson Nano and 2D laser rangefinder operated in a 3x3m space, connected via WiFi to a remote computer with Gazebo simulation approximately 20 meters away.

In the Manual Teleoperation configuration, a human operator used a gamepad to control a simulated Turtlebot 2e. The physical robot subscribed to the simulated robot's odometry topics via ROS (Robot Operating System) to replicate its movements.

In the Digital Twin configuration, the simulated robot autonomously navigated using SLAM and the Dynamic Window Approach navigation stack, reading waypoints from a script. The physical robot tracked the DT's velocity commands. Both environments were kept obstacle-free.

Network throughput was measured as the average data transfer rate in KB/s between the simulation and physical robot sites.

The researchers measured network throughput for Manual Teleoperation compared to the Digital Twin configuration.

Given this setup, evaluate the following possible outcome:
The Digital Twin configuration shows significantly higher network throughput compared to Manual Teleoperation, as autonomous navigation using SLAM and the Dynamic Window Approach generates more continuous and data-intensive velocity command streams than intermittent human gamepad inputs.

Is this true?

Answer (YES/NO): NO